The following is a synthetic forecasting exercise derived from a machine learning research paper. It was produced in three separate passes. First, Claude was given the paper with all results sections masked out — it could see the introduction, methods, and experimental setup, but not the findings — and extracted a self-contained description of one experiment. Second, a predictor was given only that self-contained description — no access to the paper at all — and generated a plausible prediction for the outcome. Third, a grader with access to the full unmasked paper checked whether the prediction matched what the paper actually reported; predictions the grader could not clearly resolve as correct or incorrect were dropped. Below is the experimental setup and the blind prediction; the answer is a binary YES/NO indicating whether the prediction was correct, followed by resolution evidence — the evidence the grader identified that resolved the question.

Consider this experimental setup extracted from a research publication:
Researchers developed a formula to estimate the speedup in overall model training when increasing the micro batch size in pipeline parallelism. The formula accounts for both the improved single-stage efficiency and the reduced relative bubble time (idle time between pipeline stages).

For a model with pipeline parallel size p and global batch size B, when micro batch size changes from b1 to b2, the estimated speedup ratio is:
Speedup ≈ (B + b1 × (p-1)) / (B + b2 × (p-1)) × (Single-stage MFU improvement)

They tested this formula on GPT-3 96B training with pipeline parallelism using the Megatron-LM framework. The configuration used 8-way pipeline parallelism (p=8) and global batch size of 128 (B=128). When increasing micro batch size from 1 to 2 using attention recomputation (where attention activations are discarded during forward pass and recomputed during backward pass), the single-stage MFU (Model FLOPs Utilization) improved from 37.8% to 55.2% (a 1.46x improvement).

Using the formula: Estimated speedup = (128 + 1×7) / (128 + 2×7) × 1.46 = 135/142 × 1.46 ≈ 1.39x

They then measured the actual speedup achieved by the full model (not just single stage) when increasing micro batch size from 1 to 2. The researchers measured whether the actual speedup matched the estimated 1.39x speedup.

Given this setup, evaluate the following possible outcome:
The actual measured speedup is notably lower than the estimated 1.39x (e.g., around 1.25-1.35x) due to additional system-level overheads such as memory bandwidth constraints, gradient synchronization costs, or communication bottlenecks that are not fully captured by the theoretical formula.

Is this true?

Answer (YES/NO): NO